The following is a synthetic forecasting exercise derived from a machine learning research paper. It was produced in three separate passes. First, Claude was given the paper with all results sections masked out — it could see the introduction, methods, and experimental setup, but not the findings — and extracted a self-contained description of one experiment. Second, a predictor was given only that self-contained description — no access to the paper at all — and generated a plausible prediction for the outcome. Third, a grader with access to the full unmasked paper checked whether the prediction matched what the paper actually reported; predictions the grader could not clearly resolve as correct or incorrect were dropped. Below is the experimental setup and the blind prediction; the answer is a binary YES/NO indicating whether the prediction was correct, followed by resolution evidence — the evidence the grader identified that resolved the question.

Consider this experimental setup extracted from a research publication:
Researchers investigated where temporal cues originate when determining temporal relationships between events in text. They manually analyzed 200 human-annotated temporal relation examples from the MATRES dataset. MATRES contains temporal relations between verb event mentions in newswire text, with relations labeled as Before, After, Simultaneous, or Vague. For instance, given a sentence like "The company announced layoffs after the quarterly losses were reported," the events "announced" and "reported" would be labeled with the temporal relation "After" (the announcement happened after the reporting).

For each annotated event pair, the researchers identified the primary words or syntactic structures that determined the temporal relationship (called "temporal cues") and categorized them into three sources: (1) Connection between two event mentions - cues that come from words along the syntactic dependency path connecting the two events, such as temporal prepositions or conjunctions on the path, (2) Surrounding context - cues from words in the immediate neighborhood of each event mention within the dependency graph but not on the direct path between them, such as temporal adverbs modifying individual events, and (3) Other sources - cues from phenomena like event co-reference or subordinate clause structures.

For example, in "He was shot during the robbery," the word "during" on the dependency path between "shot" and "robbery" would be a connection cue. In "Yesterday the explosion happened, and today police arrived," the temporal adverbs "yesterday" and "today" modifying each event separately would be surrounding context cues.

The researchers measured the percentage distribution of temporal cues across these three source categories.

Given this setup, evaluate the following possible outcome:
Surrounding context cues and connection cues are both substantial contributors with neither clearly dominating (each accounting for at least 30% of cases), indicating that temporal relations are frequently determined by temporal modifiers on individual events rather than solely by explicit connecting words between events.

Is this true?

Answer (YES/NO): NO